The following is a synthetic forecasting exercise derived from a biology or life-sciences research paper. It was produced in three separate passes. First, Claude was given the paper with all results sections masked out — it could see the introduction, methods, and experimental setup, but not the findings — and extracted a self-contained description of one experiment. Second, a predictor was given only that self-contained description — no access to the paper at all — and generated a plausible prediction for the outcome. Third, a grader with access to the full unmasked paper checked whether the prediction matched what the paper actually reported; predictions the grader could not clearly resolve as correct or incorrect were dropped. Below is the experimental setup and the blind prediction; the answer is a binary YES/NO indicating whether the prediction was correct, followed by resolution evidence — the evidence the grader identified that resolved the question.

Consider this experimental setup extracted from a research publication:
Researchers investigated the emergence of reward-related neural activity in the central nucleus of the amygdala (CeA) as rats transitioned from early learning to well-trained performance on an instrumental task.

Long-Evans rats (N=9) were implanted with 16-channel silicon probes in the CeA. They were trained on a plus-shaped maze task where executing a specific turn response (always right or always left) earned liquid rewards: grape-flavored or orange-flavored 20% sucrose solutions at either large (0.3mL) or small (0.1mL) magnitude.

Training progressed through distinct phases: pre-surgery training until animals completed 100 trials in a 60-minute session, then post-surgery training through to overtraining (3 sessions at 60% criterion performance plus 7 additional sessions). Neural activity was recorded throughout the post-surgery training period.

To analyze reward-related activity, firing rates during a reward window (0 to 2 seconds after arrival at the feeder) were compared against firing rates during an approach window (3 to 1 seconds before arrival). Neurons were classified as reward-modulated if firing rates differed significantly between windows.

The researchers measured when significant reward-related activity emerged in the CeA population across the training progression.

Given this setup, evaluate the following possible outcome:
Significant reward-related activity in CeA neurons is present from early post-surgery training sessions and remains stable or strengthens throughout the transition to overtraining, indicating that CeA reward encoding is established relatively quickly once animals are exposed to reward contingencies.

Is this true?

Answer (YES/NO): NO